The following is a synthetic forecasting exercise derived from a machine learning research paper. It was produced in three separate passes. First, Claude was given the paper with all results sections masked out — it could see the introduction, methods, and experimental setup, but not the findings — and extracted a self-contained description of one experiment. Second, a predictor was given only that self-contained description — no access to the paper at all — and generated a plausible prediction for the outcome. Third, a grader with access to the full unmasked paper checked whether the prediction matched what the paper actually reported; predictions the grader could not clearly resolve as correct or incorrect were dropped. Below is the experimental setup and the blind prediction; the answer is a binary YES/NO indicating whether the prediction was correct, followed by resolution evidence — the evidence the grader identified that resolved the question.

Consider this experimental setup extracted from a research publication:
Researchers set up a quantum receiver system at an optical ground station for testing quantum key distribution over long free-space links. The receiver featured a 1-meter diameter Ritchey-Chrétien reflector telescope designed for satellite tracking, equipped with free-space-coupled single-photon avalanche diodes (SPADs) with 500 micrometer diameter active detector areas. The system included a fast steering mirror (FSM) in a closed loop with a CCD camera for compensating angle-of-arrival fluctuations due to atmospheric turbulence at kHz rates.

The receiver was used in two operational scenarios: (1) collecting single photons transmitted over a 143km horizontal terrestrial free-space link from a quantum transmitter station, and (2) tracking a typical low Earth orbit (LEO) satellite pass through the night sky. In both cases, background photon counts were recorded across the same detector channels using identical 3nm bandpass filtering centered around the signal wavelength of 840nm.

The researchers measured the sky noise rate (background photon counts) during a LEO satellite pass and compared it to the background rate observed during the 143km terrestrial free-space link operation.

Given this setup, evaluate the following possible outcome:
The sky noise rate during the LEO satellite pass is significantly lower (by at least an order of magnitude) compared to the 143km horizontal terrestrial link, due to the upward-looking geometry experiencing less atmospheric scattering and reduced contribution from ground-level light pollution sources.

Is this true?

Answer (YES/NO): NO